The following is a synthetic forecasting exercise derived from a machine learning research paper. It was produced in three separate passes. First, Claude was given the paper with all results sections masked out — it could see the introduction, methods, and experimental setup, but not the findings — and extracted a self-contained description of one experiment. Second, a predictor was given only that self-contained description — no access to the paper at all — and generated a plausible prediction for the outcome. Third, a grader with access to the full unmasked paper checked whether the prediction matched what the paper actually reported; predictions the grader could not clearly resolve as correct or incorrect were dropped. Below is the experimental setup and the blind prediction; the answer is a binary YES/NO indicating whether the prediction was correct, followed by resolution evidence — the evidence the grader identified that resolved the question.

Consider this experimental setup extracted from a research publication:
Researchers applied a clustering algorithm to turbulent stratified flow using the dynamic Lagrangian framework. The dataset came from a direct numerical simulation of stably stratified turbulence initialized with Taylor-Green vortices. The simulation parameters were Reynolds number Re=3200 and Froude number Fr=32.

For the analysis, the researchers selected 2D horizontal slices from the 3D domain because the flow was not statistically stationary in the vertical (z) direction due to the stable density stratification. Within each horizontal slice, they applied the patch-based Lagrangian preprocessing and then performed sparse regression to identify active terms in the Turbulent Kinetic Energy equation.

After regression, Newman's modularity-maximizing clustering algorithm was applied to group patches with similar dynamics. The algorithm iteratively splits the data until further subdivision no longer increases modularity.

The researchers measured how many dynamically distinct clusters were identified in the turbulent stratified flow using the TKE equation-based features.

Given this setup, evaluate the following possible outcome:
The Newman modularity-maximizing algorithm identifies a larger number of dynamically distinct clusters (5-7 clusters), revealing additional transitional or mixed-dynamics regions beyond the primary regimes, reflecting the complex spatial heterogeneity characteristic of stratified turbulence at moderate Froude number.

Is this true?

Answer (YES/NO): NO